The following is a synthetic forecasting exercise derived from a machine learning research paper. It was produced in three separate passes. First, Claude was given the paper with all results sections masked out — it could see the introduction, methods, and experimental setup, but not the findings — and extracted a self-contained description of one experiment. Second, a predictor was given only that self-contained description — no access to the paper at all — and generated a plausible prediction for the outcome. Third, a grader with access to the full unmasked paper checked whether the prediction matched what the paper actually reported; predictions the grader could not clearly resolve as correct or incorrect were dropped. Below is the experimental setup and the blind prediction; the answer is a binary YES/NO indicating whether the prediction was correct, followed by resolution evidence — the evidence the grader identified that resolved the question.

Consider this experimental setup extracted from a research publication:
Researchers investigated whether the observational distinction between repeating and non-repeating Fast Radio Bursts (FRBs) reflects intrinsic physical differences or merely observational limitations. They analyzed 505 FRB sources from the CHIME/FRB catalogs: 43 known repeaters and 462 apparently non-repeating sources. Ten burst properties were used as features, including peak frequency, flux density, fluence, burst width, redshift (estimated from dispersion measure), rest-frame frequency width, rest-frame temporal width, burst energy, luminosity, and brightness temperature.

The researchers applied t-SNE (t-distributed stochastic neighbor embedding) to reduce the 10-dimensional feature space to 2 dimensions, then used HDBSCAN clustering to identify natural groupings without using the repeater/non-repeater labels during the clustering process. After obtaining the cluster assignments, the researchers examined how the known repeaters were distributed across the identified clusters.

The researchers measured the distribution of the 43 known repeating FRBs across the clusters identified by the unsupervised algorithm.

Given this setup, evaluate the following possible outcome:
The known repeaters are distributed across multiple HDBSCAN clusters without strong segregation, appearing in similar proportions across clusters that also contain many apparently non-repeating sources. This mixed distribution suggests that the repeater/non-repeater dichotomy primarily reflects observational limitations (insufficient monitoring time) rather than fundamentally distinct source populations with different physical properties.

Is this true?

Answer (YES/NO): NO